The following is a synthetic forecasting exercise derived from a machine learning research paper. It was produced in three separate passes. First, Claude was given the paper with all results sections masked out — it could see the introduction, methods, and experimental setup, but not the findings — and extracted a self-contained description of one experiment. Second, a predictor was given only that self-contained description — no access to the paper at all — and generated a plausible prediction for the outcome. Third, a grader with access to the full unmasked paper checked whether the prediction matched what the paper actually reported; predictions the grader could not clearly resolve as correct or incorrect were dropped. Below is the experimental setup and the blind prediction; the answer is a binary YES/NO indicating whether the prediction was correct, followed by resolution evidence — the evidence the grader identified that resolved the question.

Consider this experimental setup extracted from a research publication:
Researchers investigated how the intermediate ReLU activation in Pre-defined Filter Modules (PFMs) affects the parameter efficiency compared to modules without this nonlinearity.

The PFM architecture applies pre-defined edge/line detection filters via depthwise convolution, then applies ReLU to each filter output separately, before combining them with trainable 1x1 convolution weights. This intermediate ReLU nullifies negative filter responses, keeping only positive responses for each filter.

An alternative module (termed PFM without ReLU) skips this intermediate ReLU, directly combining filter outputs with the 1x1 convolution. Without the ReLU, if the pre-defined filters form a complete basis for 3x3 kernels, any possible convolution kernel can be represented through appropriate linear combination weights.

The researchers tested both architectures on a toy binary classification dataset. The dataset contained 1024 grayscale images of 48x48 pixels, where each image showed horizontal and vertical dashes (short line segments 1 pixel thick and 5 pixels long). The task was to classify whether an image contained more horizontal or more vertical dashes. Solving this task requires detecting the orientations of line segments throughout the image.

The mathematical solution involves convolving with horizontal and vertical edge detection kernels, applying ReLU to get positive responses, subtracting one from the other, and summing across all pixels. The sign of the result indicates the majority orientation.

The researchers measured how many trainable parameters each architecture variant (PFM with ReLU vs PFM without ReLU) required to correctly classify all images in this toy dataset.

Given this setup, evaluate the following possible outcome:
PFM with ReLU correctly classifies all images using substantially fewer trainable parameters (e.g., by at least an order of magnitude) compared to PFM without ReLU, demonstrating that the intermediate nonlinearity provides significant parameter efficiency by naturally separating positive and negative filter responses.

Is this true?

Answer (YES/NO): NO